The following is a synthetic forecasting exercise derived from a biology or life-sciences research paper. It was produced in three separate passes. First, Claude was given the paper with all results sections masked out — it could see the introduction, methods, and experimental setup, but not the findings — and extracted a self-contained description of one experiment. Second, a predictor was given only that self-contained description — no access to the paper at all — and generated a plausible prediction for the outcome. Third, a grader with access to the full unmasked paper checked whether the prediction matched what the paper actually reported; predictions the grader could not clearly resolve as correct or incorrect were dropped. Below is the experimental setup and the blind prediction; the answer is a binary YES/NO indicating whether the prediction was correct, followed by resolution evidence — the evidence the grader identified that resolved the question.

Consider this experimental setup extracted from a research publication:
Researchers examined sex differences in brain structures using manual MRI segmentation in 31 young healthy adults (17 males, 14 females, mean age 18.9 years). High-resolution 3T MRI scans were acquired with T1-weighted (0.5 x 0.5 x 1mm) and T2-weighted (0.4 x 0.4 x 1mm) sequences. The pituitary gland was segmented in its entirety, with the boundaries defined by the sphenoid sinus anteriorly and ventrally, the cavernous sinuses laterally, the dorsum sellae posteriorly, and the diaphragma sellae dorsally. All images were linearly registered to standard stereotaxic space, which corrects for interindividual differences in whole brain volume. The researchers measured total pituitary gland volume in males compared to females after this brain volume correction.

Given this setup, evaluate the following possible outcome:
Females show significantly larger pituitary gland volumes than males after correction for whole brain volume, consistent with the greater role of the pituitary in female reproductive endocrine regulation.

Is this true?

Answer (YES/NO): NO